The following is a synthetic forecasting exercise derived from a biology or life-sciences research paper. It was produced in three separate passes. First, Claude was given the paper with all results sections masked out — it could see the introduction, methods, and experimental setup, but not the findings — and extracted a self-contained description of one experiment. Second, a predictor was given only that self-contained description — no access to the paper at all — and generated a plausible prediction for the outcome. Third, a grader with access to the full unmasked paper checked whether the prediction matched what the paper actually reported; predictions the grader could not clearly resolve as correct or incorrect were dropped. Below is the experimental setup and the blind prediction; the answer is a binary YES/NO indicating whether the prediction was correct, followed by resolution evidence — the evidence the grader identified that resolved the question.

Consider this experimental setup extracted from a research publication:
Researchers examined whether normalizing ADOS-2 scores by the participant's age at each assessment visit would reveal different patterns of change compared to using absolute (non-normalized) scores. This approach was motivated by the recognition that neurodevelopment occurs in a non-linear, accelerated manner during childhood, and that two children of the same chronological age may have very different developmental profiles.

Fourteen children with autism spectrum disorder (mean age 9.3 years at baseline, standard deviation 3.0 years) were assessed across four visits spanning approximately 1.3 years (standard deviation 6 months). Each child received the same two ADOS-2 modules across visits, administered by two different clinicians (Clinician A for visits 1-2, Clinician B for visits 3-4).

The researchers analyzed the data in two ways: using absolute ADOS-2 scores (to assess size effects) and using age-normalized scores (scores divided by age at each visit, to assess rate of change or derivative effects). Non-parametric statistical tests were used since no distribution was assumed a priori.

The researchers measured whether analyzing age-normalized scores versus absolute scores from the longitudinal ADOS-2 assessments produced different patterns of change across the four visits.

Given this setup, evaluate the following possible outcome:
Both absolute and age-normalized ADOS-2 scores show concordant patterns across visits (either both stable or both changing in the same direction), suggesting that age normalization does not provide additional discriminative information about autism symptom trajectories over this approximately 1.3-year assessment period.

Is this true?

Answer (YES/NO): YES